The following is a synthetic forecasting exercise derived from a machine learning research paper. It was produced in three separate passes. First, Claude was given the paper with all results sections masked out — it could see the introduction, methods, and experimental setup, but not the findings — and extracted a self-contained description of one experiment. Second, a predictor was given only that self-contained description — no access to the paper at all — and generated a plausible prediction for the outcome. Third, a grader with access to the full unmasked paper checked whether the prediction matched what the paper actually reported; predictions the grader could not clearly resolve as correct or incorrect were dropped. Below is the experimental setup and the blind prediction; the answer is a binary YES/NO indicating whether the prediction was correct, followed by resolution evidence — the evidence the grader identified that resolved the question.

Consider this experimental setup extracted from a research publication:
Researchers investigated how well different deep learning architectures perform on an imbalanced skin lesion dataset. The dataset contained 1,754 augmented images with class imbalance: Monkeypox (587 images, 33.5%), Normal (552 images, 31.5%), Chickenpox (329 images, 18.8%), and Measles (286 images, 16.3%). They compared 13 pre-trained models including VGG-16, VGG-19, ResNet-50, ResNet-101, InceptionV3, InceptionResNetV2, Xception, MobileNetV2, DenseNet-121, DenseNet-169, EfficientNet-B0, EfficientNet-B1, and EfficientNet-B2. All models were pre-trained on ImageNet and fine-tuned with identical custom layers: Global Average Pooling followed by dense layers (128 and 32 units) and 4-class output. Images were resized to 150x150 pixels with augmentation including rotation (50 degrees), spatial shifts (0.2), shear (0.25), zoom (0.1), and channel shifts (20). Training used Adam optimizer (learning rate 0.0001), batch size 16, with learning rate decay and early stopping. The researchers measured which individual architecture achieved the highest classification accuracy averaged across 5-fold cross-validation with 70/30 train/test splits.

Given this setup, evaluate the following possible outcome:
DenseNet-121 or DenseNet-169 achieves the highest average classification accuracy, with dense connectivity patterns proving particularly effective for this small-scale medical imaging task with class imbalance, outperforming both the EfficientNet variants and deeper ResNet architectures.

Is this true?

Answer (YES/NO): NO